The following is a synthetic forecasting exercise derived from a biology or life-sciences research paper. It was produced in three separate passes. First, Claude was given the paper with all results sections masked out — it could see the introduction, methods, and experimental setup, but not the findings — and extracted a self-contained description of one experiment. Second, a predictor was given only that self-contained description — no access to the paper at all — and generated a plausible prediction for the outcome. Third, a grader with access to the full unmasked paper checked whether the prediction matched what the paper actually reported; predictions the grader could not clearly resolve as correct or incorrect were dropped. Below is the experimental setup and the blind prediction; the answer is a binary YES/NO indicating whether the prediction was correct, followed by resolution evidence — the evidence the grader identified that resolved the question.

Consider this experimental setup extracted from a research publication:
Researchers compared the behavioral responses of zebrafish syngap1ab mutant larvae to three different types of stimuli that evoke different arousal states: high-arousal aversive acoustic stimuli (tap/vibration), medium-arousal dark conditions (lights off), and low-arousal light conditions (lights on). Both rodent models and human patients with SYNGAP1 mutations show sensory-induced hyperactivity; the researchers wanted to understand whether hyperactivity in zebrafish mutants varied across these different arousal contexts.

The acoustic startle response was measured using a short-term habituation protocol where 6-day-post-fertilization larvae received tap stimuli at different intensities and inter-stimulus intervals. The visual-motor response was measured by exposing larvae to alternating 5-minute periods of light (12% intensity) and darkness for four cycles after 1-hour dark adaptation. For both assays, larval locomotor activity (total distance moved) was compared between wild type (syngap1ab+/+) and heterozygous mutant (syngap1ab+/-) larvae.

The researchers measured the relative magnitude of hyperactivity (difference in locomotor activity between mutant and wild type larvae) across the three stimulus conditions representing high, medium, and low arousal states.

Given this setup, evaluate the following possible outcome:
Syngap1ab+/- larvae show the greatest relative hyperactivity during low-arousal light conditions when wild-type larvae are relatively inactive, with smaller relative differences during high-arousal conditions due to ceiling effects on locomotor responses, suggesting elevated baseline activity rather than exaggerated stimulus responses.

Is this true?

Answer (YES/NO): YES